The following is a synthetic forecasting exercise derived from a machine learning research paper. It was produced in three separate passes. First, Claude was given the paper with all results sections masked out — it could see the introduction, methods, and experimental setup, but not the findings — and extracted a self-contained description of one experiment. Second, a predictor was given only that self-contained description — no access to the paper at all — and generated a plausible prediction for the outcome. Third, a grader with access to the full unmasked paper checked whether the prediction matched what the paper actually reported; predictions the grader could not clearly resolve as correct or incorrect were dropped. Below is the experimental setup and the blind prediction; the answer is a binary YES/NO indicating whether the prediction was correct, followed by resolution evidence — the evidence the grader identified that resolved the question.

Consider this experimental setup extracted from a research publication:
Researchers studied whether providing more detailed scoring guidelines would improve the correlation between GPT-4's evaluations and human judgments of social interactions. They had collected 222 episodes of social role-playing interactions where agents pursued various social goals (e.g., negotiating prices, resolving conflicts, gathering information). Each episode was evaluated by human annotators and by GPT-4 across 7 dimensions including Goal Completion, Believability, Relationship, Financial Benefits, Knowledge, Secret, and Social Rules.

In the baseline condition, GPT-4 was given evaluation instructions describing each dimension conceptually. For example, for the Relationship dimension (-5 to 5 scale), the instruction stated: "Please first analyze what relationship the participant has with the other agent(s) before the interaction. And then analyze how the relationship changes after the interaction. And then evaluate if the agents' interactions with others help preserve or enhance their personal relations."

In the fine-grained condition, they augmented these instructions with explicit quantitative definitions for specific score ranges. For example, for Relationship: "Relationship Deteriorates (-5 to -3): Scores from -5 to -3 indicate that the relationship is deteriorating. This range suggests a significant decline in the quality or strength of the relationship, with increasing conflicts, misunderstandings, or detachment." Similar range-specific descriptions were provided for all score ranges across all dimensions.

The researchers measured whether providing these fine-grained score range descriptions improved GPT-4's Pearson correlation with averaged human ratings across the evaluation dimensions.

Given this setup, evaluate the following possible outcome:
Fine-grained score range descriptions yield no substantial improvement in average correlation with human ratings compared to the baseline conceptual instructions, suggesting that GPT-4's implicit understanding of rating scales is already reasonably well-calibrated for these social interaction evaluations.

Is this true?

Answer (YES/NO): YES